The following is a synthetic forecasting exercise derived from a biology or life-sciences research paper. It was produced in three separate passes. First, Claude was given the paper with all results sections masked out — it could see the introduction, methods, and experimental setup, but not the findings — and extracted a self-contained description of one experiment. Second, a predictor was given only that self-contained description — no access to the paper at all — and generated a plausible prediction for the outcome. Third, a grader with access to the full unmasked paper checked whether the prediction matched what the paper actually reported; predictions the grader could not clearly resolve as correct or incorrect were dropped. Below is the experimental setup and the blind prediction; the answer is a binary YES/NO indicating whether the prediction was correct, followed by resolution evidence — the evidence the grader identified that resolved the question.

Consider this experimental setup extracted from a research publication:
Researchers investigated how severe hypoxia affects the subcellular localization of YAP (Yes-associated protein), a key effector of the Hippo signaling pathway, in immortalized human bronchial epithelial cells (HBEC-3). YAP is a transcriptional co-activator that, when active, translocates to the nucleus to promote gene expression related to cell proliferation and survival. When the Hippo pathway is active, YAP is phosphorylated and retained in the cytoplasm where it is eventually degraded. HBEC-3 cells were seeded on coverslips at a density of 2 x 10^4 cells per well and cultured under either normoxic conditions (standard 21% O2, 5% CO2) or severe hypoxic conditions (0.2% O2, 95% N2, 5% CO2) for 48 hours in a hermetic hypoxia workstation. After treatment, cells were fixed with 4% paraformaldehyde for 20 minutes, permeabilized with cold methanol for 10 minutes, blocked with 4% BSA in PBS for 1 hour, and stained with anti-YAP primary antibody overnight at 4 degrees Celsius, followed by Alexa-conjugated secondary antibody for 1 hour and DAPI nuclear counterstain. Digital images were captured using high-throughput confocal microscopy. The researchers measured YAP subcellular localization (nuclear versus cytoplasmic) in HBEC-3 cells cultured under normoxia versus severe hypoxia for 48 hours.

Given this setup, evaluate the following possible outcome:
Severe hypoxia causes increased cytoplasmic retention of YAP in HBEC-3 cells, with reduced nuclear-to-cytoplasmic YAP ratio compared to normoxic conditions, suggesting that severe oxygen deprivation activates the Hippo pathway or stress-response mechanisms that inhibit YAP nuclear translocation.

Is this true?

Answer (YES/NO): NO